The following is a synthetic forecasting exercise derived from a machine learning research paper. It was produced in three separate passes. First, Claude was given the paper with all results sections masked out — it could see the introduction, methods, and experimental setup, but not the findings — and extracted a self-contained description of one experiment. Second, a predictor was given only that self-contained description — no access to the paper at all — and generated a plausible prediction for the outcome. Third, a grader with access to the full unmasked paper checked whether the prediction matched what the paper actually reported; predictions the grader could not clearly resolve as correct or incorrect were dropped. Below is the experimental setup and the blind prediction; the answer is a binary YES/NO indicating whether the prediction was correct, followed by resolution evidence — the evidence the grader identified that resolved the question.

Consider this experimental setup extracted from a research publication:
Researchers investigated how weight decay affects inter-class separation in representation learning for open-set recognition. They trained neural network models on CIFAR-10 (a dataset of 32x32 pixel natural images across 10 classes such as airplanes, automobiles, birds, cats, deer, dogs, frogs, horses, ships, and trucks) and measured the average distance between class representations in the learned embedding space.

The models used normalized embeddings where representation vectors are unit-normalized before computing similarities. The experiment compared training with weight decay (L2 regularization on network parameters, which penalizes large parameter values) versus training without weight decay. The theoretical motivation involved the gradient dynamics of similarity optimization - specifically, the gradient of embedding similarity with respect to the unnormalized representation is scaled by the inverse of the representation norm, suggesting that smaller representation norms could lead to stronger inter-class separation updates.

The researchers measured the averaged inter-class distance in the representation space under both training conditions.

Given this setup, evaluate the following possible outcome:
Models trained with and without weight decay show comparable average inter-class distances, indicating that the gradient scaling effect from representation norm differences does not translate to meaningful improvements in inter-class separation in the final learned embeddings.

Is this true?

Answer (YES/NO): NO